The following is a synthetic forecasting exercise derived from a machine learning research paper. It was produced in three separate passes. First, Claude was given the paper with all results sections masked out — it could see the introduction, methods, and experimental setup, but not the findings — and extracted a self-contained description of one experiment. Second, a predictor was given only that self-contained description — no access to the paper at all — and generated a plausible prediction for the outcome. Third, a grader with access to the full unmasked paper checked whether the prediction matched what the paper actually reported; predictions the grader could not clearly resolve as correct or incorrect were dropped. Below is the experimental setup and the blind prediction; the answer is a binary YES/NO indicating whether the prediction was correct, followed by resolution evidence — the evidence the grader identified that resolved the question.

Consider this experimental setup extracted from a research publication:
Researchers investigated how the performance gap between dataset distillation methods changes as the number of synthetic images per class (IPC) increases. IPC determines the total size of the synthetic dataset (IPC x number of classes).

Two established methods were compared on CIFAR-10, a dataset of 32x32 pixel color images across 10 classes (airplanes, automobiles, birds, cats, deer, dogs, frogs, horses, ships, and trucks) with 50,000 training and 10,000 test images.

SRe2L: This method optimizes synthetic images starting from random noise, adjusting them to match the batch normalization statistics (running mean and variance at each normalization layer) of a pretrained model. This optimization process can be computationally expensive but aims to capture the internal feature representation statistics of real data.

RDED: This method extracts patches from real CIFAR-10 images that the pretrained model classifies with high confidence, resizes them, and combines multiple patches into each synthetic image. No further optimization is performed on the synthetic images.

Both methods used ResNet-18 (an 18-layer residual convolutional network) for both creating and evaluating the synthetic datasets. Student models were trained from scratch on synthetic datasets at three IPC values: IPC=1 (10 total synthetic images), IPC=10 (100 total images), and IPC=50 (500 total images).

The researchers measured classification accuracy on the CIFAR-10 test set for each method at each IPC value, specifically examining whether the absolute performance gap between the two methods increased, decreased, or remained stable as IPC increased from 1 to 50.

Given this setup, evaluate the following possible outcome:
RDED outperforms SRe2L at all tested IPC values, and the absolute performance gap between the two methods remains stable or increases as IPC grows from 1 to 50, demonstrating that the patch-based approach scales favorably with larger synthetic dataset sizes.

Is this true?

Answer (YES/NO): YES